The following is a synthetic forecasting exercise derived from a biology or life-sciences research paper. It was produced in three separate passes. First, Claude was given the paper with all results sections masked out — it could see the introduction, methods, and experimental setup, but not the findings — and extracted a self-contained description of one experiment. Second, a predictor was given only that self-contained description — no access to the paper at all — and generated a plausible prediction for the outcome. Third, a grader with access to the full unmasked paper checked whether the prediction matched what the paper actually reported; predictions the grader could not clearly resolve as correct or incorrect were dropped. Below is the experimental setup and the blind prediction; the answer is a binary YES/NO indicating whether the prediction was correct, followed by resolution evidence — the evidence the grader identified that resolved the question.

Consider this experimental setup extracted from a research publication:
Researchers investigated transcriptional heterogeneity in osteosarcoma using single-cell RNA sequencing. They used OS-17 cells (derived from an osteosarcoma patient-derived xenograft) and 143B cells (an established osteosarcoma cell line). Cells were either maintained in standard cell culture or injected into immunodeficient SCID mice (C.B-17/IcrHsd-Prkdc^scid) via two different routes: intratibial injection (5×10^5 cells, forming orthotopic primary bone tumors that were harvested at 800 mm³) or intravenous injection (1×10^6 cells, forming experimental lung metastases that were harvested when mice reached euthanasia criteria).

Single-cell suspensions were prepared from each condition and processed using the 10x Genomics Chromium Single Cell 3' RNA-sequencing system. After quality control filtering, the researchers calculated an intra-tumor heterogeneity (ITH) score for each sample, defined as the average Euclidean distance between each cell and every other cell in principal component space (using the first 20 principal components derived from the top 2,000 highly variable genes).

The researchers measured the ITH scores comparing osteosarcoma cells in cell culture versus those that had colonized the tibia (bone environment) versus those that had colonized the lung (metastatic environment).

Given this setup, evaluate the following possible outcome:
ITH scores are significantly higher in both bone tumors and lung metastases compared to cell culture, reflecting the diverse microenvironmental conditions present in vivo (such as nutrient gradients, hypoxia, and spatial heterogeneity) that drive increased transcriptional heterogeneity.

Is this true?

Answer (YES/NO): NO